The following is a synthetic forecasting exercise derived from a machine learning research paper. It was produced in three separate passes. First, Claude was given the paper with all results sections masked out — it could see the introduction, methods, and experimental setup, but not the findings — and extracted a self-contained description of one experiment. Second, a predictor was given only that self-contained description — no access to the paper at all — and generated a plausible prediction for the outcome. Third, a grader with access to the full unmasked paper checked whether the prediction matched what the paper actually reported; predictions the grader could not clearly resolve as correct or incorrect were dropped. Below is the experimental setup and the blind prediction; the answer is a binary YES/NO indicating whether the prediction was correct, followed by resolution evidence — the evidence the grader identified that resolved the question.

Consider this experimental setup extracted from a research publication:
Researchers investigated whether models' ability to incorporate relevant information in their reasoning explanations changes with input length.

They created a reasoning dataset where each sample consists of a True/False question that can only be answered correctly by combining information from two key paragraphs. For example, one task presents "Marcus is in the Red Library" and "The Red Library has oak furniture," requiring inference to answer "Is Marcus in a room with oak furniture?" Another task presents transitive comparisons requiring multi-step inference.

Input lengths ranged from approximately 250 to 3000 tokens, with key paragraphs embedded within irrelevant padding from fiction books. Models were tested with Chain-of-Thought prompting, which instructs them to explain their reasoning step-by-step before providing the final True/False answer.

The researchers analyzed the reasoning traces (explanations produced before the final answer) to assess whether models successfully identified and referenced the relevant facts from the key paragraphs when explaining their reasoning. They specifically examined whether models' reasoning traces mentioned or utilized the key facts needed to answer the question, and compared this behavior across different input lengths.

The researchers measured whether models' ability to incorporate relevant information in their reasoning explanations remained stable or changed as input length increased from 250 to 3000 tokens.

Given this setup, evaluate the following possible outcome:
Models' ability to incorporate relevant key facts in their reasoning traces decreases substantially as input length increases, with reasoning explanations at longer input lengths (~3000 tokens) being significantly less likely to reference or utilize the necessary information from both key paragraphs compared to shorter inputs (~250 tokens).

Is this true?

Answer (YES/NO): YES